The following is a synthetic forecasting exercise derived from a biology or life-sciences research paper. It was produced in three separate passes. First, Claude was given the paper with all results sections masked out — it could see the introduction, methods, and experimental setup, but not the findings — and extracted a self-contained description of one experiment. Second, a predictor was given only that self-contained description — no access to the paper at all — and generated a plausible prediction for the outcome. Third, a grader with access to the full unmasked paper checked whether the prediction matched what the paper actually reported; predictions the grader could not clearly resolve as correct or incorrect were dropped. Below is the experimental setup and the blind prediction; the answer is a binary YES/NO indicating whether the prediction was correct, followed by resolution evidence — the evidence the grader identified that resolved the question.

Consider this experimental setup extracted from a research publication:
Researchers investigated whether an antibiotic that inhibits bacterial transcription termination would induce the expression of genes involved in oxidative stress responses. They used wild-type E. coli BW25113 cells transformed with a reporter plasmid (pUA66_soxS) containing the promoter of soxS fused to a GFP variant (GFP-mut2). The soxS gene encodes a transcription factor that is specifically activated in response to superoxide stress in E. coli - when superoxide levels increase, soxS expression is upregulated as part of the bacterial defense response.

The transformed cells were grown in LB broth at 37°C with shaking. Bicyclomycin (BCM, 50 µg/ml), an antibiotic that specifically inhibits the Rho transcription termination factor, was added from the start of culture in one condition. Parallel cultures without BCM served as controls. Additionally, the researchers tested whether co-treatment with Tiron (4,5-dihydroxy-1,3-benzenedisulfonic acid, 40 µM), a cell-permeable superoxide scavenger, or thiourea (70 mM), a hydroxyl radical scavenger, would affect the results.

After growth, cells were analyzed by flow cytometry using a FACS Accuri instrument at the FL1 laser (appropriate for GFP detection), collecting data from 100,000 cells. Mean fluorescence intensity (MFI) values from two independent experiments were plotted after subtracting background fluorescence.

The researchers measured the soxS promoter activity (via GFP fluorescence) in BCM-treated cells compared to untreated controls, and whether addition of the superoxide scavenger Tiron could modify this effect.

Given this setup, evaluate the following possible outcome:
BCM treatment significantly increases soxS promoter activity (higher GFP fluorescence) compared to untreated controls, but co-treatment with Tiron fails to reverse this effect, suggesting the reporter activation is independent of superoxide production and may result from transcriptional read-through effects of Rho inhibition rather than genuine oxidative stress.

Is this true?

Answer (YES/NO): NO